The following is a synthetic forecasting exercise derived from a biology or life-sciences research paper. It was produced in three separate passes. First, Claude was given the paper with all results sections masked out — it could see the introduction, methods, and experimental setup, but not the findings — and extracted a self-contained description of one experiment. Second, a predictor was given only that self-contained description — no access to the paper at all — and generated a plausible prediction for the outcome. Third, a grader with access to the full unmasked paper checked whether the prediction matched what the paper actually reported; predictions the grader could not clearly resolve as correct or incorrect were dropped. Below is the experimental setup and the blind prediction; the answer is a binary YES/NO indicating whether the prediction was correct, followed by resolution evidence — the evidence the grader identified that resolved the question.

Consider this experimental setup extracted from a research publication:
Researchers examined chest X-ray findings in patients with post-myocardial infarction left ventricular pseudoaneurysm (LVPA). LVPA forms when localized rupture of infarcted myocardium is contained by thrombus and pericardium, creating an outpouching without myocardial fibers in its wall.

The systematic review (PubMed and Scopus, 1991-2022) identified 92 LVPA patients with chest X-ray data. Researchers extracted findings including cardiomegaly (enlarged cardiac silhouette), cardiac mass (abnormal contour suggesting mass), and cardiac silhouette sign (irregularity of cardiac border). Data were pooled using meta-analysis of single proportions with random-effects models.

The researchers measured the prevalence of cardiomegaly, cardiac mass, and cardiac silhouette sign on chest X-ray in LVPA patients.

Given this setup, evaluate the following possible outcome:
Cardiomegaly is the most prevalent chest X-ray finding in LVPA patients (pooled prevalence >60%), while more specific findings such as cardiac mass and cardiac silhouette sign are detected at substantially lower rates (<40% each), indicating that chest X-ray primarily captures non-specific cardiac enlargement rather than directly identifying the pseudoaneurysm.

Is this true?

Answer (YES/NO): YES